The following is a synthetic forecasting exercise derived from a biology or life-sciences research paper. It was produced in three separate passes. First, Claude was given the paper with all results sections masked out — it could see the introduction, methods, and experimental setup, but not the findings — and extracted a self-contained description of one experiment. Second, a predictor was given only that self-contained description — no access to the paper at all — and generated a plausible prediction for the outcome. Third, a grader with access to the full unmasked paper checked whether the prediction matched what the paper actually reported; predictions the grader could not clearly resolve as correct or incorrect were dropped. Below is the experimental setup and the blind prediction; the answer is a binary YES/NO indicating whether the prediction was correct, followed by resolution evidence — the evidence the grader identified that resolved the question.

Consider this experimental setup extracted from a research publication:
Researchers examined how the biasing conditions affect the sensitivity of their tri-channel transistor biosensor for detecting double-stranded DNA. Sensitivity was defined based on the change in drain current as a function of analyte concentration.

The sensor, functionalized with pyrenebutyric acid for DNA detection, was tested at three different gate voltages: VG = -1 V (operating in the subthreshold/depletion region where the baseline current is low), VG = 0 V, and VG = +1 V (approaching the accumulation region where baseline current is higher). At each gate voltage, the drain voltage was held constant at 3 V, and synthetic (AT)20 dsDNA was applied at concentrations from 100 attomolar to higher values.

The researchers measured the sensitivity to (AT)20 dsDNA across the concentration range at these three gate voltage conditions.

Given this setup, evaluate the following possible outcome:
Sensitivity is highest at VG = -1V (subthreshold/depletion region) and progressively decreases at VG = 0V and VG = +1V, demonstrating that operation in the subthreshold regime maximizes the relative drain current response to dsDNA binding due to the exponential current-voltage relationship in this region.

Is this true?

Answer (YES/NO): YES